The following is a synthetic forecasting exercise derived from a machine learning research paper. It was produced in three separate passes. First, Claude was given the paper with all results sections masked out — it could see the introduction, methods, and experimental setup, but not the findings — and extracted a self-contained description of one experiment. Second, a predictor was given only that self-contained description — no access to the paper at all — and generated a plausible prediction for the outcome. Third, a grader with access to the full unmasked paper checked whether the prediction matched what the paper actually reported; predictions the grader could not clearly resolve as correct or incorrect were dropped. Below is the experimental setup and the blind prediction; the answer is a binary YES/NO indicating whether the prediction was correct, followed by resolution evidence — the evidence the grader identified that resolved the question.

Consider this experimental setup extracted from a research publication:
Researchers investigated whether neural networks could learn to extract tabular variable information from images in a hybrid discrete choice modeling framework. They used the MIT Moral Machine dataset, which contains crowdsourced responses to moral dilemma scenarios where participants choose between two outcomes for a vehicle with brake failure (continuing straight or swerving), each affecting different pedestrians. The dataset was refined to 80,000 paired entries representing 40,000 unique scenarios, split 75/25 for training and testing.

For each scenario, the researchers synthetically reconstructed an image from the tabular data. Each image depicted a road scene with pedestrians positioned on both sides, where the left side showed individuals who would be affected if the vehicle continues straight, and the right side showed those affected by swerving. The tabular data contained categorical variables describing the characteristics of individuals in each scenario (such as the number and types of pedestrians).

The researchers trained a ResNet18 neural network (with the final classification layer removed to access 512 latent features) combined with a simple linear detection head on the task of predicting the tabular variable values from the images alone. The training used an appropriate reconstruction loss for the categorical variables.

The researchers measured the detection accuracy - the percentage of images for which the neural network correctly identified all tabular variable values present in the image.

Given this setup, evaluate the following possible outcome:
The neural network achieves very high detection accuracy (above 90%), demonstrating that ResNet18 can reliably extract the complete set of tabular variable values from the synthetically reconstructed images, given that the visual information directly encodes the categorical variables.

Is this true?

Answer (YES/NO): YES